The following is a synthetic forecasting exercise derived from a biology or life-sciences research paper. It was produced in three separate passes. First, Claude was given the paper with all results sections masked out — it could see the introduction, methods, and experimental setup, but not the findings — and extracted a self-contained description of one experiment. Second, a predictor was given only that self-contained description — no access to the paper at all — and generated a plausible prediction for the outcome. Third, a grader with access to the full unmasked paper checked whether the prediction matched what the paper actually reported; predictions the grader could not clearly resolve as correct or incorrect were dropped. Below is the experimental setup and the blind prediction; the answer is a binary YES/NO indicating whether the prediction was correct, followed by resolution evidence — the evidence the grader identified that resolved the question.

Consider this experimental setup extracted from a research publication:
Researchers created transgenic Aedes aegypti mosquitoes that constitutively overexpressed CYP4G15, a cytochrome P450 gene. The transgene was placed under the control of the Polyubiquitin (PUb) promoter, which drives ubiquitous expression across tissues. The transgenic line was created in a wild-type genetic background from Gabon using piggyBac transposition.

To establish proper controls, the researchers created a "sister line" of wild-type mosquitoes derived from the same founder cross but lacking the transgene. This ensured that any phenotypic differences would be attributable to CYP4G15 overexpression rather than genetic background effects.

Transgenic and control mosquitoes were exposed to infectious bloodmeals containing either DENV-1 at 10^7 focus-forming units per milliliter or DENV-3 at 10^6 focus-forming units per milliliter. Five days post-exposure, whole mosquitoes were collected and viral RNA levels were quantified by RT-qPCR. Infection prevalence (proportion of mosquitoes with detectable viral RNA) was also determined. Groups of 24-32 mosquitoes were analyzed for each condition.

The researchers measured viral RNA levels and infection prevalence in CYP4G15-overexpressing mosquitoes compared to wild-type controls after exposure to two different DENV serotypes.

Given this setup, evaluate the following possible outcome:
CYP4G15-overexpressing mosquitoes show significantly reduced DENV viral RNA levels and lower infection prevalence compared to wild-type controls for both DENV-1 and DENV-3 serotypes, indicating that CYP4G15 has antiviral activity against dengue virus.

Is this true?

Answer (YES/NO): NO